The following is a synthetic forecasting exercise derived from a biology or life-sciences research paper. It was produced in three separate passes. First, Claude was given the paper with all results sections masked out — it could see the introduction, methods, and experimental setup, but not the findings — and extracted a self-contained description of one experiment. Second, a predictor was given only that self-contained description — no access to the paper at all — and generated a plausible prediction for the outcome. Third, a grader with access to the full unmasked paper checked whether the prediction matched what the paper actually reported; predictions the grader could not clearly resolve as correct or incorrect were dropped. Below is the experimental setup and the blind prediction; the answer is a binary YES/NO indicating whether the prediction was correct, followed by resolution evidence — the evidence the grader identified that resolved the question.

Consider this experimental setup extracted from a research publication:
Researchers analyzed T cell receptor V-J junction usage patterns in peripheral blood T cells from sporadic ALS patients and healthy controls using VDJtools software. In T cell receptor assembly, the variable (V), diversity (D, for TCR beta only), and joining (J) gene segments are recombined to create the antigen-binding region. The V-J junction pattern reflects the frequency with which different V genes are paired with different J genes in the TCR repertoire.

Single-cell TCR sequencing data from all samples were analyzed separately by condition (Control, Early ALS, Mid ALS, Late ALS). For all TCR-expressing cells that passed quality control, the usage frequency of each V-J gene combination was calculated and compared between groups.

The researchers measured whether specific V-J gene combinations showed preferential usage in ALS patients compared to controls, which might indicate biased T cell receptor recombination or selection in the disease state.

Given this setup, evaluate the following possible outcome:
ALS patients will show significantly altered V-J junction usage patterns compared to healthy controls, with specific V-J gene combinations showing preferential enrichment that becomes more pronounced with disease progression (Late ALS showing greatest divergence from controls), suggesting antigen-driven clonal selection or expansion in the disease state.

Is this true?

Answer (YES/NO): NO